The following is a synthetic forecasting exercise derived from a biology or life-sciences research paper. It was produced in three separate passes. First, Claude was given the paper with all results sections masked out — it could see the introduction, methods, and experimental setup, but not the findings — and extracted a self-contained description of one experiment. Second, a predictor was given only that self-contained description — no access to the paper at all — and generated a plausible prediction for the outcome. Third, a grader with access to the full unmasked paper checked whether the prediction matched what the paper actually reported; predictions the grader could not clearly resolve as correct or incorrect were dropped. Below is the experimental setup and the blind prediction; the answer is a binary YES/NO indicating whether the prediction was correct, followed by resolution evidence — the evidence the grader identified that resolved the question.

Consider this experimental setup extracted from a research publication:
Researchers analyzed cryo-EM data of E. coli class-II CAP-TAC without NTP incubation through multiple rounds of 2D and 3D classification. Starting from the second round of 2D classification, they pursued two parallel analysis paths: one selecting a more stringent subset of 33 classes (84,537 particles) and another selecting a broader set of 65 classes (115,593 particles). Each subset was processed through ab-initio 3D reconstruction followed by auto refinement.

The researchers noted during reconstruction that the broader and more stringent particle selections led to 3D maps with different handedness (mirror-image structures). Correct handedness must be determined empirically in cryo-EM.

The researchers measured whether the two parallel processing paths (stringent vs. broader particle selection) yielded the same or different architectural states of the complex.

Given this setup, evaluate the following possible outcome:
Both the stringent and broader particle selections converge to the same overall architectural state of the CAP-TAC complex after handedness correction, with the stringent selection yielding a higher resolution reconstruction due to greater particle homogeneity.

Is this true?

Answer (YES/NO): NO